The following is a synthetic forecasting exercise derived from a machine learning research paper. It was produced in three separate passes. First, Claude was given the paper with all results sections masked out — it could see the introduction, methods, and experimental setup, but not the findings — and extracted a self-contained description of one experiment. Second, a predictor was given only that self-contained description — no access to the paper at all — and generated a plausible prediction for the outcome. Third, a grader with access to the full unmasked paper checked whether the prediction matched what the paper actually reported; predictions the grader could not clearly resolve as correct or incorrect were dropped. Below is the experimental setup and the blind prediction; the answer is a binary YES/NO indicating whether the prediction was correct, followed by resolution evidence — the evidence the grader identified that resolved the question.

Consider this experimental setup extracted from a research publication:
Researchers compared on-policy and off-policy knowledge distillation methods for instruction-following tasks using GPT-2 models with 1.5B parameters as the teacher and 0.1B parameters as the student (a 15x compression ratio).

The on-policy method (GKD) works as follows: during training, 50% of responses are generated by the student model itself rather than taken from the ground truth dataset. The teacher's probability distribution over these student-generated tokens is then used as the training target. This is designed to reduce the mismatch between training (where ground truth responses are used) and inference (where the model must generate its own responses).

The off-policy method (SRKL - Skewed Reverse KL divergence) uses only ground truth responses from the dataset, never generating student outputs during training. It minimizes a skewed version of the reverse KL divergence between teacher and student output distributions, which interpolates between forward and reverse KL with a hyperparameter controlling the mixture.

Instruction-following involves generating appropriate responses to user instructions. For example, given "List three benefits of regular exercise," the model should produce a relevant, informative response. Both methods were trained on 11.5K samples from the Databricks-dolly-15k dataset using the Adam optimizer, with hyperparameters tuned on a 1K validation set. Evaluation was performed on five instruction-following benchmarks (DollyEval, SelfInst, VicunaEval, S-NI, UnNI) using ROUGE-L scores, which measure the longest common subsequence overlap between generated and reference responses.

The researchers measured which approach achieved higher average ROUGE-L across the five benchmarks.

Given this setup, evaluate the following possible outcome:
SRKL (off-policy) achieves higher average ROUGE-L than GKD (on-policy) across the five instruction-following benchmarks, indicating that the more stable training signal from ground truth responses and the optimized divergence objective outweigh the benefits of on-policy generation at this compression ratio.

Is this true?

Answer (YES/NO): YES